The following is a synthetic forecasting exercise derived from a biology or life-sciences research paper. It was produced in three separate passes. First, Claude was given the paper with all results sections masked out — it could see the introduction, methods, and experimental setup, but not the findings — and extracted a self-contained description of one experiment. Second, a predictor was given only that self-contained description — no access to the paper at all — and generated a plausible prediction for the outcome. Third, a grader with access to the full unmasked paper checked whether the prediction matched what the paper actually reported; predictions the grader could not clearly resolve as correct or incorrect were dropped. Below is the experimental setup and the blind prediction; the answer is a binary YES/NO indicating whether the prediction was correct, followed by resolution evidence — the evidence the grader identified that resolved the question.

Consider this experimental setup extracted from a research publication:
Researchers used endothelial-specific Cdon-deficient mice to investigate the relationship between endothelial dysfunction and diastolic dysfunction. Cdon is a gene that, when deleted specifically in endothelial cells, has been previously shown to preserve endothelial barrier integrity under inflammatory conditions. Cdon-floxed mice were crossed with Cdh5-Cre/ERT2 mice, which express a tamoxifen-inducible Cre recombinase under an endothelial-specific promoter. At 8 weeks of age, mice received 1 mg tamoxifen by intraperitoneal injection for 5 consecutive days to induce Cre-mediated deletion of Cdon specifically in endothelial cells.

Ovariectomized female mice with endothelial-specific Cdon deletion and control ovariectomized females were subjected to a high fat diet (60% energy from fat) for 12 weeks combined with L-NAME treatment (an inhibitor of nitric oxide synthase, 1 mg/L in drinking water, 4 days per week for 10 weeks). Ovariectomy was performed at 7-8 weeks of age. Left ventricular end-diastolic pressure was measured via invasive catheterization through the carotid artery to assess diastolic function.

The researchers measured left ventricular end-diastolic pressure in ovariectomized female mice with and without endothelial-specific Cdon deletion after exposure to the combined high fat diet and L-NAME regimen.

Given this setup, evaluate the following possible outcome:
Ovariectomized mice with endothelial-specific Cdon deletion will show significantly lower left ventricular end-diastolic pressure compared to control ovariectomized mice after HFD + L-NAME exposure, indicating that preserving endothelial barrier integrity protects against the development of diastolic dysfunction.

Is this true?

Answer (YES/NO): NO